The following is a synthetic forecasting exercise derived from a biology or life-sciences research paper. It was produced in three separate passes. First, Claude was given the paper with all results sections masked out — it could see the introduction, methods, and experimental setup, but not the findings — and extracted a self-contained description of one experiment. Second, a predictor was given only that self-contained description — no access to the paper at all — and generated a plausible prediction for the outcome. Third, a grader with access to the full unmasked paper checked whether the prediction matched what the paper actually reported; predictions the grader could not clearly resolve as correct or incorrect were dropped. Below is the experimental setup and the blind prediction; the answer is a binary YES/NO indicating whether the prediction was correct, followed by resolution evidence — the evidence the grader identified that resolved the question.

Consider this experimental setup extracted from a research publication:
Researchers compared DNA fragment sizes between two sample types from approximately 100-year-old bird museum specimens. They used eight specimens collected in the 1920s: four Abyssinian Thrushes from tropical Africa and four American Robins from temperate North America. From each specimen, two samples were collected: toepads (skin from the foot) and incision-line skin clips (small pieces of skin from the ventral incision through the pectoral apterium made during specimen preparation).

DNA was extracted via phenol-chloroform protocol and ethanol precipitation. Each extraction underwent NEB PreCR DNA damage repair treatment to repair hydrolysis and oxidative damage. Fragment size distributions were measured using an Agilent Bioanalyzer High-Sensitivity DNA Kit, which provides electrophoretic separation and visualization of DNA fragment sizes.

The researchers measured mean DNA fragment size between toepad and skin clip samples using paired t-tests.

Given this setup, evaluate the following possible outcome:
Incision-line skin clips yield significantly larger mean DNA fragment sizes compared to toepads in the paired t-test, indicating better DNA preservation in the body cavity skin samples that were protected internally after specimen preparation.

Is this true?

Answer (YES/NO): NO